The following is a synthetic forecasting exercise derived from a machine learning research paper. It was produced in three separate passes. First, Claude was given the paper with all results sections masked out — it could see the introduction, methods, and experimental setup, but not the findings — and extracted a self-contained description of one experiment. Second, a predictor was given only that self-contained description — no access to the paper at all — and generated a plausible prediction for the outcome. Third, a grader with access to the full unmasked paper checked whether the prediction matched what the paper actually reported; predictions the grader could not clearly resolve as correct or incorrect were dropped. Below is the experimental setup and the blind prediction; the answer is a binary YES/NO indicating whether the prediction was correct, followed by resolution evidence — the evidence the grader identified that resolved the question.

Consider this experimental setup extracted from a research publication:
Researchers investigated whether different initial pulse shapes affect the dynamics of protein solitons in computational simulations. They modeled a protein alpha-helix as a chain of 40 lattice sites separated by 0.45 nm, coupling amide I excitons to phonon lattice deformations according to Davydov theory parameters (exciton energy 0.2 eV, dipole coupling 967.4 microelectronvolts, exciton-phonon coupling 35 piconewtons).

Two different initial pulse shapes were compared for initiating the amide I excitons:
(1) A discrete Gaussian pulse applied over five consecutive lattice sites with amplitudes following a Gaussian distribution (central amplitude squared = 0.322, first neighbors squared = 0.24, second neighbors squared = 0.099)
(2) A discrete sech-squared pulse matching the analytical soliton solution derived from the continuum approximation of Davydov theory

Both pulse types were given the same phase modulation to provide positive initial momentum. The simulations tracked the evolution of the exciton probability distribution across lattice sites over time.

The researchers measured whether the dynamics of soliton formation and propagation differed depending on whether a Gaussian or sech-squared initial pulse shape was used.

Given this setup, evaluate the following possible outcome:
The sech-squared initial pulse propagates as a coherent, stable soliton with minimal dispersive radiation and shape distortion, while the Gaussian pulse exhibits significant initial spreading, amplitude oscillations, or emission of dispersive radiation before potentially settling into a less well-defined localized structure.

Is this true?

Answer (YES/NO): NO